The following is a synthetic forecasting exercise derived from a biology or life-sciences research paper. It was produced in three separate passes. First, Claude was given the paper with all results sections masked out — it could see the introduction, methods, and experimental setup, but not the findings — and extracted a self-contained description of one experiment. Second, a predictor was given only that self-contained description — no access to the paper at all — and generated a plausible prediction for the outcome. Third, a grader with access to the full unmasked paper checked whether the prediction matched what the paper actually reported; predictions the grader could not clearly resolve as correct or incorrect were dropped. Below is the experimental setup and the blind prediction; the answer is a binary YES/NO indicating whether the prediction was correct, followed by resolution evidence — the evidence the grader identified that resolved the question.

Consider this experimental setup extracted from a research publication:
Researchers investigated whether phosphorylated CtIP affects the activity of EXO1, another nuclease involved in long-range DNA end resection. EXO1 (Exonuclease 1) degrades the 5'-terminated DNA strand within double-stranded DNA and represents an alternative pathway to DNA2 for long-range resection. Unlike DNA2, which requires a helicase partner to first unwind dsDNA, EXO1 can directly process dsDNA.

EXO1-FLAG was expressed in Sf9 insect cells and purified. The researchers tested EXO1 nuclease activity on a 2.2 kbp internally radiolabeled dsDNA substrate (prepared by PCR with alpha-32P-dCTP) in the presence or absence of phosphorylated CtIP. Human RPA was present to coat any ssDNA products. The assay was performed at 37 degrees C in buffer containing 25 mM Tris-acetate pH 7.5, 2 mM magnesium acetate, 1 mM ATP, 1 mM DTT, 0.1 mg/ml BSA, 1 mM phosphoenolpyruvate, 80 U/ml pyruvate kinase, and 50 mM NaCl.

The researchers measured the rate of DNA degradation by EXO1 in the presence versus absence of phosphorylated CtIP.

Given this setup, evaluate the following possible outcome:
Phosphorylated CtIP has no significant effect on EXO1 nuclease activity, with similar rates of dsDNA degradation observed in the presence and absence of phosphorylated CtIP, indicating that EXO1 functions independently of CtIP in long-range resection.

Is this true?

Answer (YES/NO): YES